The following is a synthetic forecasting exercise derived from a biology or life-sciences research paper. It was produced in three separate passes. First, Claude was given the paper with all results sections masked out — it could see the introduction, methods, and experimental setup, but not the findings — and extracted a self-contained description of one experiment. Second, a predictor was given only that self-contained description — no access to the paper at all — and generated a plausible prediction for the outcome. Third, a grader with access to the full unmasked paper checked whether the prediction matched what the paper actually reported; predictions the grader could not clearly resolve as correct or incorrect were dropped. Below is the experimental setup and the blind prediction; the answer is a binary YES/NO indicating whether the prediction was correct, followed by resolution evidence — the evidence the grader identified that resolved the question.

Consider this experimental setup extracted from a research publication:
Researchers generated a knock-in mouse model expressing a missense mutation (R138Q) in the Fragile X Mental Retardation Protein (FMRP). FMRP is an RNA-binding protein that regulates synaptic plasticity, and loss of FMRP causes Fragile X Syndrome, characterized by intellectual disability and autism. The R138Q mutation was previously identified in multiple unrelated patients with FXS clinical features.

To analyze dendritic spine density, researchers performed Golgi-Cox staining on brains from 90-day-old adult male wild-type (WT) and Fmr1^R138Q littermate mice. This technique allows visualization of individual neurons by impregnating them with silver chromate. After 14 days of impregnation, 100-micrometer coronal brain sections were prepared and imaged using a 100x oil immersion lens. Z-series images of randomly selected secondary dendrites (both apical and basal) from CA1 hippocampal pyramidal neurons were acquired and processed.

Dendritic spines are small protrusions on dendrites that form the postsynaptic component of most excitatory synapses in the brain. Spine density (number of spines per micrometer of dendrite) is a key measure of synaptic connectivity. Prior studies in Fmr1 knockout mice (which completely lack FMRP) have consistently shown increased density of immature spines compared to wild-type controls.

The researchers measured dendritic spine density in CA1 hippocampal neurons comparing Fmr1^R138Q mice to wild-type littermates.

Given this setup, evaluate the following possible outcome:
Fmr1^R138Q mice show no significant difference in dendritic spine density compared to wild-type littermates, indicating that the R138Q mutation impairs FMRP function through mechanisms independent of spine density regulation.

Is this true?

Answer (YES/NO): NO